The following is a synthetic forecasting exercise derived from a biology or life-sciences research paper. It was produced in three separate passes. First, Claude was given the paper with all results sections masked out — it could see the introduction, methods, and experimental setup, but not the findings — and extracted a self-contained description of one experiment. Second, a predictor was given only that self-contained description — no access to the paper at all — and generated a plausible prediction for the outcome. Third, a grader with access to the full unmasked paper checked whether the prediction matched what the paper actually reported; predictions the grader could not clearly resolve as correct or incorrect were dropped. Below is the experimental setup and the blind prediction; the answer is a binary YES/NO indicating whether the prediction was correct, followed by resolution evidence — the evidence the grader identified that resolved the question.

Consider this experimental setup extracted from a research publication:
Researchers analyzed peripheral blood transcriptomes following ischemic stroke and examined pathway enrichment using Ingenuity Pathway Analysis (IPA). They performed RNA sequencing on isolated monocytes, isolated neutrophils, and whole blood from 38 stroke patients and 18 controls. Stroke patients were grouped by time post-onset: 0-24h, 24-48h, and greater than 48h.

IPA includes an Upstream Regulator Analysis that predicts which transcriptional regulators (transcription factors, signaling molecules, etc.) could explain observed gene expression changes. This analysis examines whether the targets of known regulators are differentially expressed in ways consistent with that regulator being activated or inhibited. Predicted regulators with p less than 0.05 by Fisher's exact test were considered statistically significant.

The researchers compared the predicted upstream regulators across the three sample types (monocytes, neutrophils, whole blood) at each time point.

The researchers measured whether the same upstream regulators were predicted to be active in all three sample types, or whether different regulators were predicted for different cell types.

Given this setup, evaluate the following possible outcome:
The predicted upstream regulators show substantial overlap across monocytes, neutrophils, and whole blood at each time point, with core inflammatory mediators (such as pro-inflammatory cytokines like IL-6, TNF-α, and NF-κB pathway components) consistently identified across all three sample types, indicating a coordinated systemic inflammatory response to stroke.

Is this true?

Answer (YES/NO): NO